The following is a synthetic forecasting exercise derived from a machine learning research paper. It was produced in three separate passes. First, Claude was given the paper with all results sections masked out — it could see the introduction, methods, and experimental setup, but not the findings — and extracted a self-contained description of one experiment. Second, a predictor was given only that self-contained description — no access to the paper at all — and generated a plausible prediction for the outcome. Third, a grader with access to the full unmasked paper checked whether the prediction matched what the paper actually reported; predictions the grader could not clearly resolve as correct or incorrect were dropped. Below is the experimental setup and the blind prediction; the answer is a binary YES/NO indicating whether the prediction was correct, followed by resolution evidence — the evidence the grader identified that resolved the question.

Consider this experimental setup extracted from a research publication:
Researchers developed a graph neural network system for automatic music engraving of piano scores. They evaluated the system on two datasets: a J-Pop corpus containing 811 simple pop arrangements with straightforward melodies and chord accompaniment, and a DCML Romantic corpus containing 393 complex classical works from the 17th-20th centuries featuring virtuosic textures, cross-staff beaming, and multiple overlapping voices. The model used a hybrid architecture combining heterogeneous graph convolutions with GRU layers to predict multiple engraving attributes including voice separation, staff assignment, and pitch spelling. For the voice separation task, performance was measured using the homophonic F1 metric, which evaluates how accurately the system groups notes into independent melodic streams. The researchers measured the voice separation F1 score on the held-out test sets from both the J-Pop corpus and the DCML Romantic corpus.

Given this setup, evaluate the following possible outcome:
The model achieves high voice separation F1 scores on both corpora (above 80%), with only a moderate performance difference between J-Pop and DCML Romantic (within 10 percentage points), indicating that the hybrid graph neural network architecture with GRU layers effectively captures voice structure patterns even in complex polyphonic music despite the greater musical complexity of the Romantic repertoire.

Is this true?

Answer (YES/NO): YES